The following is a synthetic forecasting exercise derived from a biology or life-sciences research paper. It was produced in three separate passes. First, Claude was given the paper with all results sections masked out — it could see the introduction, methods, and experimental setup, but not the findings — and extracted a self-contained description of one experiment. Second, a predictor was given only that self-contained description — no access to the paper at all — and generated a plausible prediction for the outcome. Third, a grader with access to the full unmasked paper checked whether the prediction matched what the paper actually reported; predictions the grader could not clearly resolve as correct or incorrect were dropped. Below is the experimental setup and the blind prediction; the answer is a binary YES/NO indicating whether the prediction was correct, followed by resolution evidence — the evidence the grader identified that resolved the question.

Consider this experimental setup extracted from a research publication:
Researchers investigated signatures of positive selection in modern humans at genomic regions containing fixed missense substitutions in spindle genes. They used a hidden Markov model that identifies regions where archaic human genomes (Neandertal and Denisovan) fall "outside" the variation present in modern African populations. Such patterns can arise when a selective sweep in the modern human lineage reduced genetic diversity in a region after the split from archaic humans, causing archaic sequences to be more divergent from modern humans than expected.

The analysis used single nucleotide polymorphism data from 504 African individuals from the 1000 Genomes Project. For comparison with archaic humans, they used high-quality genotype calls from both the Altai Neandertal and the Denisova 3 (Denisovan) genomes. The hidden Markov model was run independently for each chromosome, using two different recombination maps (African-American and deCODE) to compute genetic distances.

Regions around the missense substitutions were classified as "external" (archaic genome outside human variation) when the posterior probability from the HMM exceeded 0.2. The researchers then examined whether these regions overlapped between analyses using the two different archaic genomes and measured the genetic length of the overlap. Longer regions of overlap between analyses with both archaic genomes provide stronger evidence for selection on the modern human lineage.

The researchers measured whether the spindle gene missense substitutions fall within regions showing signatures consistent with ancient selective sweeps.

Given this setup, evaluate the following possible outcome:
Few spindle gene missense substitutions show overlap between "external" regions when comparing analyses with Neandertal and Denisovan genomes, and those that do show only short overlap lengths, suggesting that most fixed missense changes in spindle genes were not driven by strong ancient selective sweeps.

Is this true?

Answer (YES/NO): NO